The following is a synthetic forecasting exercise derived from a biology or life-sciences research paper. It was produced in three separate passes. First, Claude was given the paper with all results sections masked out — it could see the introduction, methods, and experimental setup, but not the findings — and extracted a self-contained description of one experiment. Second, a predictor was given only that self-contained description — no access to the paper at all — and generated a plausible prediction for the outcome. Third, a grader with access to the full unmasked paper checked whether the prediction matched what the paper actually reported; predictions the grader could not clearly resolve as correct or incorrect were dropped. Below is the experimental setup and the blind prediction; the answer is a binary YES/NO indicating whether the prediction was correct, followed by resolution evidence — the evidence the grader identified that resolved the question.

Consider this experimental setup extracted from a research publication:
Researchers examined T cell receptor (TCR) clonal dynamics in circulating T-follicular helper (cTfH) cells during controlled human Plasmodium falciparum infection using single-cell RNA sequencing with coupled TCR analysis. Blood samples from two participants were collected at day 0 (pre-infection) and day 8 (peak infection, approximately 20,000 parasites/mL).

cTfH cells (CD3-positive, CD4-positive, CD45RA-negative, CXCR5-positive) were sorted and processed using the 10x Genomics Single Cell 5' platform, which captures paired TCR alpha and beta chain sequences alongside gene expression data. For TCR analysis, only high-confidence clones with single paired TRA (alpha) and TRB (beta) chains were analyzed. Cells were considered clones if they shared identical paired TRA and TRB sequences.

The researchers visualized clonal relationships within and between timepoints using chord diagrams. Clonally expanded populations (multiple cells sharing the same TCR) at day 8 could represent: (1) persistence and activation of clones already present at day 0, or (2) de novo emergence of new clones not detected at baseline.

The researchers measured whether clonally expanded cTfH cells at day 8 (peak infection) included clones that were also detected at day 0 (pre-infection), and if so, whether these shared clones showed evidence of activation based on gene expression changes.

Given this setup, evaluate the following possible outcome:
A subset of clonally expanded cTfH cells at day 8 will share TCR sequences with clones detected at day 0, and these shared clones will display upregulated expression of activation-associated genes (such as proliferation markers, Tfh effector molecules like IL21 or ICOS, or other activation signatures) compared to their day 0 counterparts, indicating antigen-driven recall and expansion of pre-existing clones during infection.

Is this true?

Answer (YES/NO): NO